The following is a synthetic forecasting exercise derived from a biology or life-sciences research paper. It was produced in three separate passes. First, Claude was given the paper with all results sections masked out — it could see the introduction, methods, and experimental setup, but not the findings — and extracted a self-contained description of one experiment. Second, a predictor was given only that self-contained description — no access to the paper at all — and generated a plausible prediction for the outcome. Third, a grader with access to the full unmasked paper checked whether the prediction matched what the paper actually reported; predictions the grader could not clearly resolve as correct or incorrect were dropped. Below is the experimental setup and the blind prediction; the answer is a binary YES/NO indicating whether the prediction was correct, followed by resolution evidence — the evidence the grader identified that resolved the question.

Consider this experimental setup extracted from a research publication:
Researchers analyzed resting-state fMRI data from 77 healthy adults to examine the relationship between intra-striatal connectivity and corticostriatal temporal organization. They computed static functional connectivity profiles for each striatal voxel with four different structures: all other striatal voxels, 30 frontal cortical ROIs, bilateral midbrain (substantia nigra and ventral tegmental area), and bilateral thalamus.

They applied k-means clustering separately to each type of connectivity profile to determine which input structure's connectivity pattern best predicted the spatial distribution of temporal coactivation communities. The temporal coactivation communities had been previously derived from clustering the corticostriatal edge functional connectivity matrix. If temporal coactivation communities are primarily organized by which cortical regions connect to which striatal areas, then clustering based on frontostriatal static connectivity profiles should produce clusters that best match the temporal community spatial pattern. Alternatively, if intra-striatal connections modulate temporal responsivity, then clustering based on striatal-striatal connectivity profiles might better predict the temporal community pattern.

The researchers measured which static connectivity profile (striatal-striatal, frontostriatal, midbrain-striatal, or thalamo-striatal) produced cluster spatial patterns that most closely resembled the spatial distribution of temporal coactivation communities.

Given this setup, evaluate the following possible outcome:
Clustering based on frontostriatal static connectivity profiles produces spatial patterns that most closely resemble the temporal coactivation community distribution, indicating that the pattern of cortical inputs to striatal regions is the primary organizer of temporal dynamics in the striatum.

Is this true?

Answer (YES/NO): NO